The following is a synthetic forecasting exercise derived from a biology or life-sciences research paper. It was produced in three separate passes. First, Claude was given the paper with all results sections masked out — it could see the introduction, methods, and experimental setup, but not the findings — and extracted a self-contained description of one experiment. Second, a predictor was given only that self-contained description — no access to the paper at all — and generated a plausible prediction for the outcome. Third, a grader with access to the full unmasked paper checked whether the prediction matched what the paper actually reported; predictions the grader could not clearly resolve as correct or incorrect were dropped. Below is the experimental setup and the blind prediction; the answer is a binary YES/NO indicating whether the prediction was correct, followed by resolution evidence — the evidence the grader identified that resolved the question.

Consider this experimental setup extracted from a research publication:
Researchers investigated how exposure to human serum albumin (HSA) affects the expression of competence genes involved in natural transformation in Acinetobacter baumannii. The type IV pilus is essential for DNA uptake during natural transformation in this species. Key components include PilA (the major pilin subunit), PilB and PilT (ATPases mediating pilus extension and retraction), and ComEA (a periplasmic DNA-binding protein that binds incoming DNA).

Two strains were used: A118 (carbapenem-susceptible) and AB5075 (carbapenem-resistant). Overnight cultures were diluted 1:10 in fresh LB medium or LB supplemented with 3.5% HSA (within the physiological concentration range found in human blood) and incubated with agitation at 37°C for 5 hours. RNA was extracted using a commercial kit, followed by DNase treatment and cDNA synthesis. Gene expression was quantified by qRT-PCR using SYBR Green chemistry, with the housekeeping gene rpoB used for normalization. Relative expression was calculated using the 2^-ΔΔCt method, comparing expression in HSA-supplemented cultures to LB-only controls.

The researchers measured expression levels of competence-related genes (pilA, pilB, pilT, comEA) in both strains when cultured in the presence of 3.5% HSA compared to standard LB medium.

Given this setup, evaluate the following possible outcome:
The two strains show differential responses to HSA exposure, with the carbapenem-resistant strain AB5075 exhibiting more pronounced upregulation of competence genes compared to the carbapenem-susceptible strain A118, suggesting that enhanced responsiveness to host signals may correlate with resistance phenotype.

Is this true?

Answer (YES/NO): NO